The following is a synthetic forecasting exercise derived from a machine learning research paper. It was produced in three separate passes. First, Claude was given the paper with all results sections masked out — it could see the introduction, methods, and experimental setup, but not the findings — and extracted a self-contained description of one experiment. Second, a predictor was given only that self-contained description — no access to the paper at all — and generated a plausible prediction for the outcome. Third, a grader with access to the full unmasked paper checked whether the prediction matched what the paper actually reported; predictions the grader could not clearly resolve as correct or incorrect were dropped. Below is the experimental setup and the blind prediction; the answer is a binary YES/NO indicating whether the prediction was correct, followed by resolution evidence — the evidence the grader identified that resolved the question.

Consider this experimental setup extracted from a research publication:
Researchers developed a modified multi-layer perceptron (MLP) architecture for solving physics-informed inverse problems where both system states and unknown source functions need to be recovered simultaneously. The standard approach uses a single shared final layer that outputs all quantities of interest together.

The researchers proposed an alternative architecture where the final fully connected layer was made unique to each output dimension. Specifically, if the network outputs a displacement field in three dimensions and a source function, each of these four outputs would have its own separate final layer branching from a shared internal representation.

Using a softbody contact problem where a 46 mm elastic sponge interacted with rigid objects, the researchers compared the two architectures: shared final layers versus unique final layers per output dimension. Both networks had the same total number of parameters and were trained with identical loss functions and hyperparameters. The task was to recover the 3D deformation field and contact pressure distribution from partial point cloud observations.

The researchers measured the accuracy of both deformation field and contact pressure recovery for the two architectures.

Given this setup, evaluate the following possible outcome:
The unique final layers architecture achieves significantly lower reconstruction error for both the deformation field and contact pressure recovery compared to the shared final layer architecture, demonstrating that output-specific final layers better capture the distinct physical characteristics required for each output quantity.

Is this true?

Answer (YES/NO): NO